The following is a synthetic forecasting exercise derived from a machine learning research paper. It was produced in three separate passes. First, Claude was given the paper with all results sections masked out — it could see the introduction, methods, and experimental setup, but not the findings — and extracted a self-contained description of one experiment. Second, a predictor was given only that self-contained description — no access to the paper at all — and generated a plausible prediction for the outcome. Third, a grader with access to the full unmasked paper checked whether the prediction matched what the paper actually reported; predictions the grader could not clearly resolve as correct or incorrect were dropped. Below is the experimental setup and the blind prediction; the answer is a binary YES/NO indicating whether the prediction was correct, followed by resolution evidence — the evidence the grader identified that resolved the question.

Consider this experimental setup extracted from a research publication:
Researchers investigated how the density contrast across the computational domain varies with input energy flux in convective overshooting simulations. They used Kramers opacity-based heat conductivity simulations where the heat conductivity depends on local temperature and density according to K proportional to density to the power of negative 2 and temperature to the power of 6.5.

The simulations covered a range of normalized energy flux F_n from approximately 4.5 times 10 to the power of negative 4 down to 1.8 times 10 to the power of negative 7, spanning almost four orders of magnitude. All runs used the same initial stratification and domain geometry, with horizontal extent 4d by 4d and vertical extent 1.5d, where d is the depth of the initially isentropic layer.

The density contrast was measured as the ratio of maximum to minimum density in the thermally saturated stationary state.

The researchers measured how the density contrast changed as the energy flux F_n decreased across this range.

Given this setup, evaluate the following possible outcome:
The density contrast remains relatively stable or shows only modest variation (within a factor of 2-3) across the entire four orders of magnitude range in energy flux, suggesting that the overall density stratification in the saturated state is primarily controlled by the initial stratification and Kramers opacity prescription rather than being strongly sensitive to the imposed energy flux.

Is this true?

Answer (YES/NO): YES